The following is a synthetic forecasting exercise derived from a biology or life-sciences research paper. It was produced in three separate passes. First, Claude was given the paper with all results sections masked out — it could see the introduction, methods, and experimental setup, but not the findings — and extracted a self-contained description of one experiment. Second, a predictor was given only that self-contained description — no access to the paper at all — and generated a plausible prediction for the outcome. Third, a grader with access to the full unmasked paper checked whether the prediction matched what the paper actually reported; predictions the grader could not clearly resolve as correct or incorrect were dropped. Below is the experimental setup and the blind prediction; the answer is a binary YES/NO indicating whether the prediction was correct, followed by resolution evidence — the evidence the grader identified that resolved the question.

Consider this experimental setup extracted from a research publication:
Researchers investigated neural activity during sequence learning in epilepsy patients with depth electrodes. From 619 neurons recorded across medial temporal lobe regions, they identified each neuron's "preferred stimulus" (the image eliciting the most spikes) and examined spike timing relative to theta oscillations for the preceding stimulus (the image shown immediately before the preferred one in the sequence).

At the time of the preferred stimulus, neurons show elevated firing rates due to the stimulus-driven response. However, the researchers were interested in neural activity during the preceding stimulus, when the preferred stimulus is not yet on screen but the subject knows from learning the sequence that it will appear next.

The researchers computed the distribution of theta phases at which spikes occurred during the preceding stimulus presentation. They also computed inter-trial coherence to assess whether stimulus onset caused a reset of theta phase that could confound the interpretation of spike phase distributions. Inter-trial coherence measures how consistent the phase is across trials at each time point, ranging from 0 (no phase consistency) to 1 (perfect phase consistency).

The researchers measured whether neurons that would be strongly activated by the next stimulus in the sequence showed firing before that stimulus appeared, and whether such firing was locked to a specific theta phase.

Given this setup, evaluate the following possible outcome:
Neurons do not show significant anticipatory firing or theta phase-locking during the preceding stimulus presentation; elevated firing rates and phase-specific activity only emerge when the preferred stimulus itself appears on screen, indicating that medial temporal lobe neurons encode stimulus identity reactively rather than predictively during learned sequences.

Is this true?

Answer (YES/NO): NO